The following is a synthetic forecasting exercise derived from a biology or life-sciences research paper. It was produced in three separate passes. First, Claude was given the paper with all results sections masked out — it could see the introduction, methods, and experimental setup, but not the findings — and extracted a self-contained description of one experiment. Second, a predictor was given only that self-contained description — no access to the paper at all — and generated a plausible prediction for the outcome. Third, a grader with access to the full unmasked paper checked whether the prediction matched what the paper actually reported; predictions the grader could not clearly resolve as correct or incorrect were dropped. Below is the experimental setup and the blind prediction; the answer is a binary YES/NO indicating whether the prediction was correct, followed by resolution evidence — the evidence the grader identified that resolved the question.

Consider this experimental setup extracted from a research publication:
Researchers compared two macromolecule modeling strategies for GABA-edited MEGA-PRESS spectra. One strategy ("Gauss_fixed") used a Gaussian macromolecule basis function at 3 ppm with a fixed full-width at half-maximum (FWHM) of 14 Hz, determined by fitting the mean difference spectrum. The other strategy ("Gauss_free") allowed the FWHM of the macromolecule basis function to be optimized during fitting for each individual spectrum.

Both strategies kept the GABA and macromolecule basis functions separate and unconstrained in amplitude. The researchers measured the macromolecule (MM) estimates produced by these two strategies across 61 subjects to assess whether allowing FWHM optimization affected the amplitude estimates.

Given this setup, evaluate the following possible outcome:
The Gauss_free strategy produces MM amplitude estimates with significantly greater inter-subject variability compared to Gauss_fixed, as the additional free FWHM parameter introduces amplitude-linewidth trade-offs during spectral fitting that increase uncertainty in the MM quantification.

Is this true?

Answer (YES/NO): NO